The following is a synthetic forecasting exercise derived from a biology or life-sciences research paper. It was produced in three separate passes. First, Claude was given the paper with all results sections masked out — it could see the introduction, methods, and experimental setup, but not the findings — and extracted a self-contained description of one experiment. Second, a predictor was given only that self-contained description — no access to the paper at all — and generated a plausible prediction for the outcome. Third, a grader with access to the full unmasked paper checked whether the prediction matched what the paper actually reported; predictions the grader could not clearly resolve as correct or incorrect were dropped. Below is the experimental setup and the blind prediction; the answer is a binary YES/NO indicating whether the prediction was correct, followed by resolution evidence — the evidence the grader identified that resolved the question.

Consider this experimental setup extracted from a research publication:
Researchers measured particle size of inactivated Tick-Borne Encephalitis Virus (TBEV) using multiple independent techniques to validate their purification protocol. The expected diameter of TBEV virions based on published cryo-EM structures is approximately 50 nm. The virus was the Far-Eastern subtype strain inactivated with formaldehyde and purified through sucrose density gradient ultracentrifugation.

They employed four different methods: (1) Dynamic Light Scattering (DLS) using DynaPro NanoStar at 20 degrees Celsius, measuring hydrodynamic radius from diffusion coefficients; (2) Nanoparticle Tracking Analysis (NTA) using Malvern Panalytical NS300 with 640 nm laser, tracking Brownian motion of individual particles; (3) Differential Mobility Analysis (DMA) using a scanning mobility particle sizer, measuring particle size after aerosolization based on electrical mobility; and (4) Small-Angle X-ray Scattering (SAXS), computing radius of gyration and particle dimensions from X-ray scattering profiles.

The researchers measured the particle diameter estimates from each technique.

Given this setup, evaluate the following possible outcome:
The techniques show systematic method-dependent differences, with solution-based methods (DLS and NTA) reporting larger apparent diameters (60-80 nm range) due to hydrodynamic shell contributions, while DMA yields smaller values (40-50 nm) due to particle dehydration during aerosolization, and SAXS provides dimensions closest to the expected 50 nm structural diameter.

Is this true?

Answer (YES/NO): NO